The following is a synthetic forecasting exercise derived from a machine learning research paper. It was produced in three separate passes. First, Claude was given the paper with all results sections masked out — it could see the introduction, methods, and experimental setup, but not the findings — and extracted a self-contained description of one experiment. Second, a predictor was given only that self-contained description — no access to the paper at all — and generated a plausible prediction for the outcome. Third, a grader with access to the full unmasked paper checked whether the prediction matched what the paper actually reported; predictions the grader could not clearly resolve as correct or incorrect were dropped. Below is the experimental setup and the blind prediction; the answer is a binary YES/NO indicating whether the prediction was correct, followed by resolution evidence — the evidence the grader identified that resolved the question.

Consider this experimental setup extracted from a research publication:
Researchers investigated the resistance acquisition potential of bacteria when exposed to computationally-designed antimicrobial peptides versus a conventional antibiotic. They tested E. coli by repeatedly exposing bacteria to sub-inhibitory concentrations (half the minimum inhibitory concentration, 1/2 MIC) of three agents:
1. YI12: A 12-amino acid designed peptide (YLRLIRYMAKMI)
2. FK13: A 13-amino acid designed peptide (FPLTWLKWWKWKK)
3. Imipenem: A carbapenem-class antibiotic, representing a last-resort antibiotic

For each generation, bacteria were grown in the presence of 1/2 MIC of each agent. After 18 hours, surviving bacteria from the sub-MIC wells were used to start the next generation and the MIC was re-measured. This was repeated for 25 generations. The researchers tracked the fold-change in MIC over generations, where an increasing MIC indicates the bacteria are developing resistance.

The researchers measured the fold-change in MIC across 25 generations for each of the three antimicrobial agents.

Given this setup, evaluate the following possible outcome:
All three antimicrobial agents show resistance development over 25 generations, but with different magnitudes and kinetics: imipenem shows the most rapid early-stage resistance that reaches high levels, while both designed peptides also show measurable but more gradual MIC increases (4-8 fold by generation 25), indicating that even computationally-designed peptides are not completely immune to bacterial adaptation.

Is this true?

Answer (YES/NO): NO